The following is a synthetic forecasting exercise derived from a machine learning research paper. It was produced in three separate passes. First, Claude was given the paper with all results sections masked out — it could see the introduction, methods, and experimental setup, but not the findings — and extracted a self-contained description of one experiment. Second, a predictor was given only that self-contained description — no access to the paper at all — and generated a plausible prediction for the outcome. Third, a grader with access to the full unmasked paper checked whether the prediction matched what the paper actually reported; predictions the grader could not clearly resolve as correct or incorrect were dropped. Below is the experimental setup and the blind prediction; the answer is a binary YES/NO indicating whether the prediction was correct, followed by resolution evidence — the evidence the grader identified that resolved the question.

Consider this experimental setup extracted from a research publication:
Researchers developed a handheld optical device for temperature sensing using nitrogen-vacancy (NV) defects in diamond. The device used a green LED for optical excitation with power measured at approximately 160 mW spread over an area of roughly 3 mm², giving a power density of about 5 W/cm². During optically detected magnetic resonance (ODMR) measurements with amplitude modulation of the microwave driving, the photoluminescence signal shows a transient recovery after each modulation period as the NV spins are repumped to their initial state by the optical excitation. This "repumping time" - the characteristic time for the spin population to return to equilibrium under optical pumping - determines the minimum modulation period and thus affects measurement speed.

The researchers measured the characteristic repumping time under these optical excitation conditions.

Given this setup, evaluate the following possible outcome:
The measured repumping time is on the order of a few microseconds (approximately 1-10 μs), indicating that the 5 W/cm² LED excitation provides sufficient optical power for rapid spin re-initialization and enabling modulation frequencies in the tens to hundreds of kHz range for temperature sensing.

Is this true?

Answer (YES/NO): NO